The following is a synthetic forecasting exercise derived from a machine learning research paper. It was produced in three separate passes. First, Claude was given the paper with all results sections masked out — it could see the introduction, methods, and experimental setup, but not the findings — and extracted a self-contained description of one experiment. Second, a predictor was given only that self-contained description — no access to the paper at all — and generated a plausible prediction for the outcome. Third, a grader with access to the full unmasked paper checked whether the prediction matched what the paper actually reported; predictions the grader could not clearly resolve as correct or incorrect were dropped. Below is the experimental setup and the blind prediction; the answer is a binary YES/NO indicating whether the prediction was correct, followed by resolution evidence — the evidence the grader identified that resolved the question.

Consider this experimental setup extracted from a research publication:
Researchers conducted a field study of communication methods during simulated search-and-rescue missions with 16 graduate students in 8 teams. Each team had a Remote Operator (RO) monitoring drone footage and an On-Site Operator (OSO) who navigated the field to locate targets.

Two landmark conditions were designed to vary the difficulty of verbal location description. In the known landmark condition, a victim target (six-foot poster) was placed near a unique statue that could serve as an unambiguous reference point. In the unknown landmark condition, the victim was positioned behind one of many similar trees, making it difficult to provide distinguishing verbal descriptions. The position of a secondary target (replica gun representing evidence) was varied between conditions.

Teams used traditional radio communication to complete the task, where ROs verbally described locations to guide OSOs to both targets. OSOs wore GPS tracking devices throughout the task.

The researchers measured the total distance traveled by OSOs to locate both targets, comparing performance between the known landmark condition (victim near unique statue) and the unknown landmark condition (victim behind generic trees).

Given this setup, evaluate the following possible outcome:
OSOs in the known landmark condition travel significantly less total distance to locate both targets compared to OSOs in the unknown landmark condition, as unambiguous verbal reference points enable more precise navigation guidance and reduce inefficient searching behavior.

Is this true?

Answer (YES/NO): YES